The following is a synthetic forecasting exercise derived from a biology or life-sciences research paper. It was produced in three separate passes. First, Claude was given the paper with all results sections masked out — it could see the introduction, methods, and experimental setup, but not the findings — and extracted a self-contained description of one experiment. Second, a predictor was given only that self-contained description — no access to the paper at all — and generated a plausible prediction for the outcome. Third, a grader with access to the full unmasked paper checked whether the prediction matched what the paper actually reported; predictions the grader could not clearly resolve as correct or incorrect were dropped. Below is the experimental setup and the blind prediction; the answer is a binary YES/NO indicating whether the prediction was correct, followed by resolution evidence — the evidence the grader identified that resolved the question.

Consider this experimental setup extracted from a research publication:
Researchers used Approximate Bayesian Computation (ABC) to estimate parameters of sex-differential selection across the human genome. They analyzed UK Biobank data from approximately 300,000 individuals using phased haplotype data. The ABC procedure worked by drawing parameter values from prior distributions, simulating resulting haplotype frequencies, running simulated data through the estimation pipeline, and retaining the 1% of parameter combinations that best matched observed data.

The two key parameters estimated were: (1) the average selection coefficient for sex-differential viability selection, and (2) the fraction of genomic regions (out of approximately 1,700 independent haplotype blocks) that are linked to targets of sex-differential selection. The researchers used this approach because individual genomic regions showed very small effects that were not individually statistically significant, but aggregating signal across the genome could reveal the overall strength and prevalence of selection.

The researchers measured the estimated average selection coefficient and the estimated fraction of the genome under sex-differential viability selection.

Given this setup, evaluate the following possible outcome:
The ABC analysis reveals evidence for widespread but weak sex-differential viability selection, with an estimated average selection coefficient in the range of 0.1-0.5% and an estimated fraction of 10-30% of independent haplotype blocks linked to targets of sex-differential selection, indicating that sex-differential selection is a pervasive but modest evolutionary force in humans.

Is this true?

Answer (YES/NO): NO